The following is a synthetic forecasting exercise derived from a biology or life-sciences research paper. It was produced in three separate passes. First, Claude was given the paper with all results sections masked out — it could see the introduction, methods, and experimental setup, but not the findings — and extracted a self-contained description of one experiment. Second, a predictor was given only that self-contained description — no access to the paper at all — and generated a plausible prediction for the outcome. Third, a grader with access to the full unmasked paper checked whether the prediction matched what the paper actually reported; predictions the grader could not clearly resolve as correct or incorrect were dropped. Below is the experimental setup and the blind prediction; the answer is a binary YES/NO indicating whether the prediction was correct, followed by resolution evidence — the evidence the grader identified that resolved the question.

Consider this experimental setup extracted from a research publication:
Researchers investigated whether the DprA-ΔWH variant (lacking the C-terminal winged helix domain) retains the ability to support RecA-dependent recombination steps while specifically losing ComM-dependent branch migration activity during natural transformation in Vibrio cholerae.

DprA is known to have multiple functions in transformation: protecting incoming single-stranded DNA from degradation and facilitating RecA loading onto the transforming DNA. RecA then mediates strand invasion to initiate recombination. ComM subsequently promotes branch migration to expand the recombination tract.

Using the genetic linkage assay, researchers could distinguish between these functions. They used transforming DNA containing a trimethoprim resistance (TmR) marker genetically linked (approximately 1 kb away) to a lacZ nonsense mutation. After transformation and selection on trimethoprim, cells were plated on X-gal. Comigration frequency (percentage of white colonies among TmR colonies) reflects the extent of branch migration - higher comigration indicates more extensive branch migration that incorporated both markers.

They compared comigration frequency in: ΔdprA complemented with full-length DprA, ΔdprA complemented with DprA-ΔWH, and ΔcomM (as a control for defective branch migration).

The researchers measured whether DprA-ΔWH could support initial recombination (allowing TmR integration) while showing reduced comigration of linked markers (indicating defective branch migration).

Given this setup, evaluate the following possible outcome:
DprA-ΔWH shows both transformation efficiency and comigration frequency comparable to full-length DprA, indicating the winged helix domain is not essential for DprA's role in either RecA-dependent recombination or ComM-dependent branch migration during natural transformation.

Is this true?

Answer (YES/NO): NO